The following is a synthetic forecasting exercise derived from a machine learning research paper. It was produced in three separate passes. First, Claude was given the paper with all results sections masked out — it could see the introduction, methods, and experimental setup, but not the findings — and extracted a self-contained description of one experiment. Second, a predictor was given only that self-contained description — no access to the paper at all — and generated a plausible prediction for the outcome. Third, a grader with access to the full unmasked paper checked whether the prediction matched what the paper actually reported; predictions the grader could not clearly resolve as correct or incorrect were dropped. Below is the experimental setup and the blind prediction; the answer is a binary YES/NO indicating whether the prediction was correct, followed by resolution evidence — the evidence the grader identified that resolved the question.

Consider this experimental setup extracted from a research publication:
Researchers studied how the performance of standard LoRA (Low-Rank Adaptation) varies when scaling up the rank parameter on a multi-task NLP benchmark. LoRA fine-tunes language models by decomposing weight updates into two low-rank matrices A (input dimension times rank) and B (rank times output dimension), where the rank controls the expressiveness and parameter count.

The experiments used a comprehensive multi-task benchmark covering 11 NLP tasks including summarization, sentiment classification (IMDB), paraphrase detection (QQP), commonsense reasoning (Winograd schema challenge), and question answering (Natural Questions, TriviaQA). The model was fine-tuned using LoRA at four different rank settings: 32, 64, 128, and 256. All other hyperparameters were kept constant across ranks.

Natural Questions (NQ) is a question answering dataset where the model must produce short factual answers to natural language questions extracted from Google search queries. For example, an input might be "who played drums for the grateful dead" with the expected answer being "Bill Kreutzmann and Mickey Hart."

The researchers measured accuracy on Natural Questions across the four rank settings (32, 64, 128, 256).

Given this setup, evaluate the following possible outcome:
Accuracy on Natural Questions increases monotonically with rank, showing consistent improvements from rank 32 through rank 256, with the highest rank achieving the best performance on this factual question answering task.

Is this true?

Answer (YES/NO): NO